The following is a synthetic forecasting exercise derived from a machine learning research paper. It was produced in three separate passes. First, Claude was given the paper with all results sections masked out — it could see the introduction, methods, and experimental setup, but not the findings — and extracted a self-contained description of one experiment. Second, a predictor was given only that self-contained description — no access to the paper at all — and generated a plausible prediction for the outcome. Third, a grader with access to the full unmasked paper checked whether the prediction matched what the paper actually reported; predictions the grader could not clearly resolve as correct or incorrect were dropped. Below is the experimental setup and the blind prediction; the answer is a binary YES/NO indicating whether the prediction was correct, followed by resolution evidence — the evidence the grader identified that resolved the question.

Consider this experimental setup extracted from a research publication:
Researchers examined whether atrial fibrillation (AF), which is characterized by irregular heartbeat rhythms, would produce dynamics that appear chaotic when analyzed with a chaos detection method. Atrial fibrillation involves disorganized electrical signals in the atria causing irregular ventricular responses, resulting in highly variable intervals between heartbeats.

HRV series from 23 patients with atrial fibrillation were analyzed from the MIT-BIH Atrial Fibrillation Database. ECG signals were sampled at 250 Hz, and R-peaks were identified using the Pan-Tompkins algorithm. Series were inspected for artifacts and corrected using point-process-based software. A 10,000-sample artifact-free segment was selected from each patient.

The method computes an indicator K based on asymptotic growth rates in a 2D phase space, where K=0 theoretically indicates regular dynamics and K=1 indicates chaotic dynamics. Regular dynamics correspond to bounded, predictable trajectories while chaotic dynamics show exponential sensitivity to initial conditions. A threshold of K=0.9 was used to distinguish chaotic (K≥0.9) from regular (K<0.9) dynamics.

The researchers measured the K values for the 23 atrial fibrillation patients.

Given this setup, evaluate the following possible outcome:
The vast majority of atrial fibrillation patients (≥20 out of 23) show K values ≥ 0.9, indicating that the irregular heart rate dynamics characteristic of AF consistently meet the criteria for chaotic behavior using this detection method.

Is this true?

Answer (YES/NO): NO